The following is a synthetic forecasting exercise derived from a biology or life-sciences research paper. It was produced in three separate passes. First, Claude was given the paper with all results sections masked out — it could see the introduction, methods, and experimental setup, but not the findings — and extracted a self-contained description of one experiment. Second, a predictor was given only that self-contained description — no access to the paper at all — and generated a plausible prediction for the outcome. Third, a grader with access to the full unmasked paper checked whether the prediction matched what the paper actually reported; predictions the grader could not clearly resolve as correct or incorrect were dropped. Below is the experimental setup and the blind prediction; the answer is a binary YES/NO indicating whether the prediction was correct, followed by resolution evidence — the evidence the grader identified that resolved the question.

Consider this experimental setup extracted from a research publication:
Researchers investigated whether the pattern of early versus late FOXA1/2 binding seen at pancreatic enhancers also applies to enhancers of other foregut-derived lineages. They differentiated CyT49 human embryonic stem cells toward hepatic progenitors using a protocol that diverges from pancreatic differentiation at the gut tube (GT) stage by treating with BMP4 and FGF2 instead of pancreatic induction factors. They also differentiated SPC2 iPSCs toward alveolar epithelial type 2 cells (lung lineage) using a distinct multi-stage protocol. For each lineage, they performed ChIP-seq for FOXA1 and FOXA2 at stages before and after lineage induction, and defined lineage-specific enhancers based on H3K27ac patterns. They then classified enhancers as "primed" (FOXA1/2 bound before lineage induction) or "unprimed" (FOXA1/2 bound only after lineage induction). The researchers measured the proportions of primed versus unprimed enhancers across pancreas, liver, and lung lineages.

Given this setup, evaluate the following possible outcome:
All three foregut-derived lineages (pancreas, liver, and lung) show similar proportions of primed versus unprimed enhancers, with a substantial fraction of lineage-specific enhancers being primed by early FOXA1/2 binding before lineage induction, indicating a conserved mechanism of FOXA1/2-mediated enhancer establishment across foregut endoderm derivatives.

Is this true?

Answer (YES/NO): NO